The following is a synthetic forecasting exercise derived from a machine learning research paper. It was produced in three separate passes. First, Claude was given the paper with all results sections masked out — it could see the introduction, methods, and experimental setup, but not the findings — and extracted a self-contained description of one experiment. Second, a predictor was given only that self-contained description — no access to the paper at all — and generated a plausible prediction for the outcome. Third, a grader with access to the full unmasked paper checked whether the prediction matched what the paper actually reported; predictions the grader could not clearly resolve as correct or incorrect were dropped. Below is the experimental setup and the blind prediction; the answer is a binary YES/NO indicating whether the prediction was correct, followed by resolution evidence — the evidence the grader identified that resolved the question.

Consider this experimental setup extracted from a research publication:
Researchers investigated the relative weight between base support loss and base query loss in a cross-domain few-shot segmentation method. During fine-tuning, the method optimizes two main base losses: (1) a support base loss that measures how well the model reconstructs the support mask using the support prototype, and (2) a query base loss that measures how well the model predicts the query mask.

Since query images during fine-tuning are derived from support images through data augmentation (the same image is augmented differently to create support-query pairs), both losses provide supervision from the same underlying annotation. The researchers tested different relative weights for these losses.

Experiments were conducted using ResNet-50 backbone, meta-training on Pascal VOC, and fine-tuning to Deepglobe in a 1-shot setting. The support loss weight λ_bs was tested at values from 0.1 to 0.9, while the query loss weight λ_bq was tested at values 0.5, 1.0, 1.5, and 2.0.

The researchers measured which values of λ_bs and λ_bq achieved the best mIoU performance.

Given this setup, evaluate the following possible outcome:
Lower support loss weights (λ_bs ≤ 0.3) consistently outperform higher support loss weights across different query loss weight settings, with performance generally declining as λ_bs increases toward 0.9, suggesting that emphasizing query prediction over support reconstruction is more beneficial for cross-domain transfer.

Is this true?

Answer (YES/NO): NO